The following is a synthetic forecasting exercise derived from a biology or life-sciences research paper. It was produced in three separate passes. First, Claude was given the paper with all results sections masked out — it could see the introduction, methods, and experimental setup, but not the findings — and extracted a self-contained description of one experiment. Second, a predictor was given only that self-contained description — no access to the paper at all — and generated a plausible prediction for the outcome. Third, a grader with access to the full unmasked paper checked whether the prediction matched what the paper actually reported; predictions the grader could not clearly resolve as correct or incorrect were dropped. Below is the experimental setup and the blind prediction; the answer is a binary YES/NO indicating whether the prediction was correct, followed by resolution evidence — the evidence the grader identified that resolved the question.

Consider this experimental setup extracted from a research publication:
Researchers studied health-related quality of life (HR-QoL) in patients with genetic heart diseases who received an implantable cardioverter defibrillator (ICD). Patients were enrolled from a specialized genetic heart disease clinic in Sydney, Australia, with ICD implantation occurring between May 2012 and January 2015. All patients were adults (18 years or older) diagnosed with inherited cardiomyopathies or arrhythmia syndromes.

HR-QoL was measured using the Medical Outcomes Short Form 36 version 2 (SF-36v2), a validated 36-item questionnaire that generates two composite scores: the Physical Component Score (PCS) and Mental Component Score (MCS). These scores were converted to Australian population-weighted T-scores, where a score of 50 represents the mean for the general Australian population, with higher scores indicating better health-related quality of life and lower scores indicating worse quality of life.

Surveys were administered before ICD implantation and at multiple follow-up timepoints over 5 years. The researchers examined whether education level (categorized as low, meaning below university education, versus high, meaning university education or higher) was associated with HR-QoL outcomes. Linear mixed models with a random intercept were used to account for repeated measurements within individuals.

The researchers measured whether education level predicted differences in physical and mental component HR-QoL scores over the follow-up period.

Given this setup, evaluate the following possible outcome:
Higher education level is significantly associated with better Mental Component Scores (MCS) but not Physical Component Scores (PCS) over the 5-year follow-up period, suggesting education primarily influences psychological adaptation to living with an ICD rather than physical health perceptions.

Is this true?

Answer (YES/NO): NO